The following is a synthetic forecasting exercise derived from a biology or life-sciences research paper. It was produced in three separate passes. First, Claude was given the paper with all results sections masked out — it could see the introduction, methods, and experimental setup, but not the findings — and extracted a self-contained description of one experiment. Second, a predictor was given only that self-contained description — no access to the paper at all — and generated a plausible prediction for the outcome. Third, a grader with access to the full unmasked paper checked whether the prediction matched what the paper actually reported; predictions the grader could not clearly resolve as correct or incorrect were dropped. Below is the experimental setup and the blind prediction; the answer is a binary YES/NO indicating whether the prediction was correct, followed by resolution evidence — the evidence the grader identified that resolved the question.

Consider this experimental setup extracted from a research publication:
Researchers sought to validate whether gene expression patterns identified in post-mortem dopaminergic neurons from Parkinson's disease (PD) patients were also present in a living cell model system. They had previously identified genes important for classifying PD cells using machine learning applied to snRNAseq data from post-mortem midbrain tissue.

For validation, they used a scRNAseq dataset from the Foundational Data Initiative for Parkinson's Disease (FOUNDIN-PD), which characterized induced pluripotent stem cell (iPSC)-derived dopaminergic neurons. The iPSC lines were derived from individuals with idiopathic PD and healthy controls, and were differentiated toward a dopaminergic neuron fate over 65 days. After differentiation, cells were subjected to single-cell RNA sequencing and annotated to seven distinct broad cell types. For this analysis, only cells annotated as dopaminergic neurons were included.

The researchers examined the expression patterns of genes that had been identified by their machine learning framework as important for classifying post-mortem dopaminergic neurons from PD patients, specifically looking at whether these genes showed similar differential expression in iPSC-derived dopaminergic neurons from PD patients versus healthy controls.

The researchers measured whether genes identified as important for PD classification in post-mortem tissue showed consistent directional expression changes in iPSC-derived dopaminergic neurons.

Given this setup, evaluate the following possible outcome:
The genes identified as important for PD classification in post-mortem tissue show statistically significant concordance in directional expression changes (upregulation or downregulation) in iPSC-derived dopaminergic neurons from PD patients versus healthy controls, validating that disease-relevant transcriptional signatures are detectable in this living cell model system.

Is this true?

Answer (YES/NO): NO